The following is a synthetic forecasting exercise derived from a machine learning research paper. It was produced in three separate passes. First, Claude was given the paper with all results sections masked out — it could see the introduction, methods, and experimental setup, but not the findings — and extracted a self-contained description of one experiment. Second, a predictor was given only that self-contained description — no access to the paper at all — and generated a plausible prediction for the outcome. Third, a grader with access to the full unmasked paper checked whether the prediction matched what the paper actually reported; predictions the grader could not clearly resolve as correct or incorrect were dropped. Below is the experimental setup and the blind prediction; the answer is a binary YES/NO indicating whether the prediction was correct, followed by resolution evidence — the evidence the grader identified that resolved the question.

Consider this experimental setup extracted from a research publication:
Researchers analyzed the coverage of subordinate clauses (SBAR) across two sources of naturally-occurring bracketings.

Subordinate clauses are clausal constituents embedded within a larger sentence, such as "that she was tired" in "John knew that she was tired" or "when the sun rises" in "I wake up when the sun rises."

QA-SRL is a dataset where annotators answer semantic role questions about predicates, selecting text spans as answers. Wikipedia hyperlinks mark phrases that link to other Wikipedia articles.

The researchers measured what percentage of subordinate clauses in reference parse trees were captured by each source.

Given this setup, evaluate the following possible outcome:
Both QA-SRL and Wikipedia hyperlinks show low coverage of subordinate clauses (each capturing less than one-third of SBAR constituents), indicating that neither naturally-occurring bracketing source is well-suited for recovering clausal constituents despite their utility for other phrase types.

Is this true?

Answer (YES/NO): YES